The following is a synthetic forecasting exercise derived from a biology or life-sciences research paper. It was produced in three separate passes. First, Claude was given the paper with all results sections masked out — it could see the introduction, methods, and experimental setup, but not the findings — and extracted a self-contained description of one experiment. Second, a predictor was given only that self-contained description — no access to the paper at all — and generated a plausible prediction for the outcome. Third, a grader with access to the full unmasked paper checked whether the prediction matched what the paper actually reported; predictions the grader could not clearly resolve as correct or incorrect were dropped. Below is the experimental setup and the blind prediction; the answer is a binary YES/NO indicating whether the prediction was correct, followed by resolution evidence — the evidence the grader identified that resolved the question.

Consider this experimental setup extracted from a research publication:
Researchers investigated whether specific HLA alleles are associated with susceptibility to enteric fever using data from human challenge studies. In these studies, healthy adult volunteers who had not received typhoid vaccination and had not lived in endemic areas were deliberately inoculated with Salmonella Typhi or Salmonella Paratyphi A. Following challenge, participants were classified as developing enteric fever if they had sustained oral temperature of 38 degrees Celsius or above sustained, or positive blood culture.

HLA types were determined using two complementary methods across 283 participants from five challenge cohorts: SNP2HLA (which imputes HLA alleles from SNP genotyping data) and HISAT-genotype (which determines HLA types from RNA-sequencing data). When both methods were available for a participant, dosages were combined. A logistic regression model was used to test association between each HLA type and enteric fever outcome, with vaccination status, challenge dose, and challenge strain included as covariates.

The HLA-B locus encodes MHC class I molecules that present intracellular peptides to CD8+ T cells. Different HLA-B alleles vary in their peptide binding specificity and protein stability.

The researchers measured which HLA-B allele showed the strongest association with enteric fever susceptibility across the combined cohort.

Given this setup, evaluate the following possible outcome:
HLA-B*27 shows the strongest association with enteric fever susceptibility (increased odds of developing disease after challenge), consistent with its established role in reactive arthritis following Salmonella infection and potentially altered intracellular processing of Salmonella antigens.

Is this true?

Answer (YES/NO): YES